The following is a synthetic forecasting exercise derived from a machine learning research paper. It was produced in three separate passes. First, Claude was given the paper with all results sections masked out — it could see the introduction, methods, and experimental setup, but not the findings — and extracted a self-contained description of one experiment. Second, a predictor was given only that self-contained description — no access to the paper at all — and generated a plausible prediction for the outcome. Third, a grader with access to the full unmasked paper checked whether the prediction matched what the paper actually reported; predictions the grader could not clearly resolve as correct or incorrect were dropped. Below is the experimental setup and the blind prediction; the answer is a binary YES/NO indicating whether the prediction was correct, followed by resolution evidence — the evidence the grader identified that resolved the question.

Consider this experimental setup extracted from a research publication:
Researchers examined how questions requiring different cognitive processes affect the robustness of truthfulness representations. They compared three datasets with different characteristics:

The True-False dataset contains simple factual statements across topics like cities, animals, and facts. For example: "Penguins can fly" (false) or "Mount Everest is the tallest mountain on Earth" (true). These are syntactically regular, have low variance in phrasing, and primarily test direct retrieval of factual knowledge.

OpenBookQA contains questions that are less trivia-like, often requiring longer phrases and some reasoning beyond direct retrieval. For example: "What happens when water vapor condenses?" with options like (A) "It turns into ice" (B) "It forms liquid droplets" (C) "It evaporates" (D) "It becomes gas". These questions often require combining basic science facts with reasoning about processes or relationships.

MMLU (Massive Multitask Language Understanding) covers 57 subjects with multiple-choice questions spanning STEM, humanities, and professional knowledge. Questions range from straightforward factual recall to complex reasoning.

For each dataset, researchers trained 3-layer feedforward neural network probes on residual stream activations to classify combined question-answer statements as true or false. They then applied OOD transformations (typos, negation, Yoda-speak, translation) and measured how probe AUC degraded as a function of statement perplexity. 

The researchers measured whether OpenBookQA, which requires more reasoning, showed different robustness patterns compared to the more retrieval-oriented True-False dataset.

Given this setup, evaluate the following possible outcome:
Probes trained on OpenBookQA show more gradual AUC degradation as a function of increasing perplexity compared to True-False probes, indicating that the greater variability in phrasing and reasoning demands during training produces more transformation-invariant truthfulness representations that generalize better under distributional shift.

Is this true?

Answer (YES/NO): NO